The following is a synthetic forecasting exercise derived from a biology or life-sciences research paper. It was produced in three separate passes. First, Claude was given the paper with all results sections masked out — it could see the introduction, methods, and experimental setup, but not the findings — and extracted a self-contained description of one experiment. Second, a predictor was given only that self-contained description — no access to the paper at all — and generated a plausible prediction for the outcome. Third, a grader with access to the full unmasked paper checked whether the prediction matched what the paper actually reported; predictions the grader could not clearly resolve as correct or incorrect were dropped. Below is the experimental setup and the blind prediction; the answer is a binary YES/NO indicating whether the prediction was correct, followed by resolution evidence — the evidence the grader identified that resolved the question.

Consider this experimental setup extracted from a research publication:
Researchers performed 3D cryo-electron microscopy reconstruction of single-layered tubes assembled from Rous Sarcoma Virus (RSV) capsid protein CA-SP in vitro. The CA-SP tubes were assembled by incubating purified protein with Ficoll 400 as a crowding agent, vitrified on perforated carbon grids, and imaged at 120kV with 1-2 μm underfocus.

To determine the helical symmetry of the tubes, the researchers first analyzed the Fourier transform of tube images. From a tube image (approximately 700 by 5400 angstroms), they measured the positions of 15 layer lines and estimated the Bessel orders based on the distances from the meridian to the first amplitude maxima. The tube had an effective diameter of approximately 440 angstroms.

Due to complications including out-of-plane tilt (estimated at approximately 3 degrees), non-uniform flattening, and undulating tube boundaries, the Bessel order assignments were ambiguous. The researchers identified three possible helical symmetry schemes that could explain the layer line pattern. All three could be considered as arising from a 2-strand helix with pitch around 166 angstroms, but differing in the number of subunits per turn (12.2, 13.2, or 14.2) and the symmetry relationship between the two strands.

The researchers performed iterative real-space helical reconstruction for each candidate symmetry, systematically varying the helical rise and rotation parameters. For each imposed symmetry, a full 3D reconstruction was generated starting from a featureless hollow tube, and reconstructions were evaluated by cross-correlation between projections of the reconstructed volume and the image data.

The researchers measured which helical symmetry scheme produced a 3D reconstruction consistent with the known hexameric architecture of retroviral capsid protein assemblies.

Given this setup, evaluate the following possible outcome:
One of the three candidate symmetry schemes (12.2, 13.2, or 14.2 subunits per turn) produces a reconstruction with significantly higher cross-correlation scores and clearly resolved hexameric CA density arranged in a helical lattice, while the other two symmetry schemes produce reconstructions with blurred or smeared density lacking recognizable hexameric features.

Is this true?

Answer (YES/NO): NO